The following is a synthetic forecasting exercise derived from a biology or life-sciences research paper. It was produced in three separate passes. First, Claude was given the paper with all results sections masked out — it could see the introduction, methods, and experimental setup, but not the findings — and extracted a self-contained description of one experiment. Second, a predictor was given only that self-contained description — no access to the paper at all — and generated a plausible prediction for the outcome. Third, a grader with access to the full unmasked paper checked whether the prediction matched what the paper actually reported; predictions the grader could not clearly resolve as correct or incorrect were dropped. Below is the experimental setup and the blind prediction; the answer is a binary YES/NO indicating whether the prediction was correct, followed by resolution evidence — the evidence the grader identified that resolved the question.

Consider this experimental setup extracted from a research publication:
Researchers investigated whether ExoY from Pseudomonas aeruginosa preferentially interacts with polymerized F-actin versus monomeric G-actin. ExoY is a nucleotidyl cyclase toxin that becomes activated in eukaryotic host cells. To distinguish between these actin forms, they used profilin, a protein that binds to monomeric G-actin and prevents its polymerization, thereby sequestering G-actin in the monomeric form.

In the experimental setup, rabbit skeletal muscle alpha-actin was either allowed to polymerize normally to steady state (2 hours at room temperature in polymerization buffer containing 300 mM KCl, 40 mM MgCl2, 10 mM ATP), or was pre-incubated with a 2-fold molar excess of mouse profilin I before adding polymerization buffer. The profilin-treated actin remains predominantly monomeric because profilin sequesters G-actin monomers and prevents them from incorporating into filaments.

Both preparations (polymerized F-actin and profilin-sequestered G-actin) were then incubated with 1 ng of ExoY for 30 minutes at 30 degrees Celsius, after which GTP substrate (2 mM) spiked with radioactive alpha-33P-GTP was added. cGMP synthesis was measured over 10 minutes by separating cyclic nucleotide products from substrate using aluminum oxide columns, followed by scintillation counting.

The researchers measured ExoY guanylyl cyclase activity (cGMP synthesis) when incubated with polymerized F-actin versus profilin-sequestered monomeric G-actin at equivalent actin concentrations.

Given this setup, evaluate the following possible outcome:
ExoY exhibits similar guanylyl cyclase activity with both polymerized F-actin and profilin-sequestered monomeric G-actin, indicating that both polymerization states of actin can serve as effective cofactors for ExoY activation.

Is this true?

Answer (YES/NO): NO